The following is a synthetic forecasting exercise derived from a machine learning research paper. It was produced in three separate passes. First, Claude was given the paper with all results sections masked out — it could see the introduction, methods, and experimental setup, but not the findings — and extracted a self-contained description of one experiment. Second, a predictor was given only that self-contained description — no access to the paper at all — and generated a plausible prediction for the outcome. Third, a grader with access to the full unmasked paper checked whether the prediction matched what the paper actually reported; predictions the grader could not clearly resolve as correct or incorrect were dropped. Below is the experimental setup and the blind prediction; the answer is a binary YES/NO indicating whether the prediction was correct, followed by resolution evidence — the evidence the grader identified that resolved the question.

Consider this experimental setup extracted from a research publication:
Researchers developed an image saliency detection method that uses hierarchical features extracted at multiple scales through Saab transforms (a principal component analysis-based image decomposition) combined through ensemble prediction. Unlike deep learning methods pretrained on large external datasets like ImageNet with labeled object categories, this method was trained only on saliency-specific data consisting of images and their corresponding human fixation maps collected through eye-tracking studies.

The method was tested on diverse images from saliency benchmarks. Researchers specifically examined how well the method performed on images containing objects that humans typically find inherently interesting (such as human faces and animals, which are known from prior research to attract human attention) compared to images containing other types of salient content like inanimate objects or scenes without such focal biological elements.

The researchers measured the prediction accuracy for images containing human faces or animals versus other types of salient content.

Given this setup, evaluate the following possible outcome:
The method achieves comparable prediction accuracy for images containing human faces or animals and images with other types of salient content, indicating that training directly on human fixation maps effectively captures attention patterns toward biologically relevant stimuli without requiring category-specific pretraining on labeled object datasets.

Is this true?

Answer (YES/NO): NO